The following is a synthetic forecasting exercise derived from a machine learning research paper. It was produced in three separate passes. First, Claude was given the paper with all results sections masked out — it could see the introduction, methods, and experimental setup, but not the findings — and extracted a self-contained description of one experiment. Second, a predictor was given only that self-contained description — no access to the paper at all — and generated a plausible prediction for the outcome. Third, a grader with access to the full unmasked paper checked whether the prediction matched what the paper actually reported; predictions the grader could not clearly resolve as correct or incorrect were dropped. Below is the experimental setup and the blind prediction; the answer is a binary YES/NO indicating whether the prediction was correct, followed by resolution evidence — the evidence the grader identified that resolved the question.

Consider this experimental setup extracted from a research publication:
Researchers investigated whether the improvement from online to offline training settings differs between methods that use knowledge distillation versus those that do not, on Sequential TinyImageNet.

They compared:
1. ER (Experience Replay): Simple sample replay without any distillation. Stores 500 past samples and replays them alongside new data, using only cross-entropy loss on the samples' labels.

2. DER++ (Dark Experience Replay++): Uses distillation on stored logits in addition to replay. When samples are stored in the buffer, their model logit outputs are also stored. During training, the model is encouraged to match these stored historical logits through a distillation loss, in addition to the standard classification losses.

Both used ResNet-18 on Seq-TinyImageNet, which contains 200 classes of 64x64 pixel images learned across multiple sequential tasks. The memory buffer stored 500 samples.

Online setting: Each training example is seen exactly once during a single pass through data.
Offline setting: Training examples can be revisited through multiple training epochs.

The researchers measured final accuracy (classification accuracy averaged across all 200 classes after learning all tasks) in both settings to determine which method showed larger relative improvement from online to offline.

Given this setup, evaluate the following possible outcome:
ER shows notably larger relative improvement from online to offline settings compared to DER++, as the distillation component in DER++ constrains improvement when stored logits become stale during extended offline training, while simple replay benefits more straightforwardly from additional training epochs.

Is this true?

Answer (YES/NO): NO